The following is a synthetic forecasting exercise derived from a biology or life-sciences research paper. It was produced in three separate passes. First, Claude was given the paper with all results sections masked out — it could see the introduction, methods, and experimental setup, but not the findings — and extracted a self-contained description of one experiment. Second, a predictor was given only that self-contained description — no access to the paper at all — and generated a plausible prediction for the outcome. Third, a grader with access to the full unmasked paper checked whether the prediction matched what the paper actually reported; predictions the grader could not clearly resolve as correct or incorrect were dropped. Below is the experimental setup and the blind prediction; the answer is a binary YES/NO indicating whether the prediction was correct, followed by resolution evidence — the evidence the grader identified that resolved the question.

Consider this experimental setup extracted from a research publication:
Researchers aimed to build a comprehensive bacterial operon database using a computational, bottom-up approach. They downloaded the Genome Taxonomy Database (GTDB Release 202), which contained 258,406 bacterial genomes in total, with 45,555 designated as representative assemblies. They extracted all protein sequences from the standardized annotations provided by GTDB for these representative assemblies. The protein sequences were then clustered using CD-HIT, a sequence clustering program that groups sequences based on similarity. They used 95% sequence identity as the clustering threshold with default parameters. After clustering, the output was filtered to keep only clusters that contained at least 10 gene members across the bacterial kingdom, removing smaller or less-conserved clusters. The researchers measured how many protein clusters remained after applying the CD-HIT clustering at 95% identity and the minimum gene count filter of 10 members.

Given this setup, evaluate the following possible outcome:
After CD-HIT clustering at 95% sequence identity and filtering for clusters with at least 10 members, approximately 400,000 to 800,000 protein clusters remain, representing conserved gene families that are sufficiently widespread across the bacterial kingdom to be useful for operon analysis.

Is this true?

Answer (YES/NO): NO